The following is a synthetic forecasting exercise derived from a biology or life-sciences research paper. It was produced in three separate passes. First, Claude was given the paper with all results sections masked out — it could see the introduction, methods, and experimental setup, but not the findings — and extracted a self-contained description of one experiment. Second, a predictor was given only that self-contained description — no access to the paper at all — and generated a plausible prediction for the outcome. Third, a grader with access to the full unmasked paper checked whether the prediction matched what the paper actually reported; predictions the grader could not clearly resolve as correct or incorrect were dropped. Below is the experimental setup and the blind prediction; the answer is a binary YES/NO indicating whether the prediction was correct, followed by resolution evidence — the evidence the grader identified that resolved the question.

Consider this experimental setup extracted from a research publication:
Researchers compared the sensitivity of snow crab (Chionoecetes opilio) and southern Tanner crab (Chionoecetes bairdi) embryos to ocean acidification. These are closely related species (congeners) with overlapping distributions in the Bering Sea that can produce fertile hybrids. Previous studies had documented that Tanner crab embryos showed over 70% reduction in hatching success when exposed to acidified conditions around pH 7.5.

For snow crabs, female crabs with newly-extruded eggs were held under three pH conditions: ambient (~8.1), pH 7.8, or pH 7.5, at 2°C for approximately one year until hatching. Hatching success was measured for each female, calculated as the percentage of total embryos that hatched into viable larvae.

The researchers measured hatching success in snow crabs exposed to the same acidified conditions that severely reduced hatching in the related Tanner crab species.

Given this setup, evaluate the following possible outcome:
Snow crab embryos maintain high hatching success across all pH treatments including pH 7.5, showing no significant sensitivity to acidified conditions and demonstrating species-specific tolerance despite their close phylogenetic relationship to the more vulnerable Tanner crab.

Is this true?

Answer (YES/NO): YES